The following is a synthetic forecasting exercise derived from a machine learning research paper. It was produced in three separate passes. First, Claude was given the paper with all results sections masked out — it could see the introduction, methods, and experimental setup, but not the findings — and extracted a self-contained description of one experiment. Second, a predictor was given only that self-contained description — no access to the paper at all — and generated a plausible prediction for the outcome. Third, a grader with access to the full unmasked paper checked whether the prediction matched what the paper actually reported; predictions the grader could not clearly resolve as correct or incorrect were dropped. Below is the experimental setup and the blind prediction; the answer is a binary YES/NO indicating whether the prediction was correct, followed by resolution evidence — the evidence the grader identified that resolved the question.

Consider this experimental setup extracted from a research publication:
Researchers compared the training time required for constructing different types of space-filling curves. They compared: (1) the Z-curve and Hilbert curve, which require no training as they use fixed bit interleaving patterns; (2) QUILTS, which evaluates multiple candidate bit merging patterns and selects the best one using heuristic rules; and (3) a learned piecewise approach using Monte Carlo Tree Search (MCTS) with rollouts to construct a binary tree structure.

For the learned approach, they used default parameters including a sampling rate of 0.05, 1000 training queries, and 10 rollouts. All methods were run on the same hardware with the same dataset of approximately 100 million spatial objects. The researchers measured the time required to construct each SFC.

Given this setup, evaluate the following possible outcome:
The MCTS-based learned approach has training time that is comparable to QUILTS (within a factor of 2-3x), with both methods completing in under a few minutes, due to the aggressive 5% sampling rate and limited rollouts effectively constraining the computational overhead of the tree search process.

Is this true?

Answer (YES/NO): NO